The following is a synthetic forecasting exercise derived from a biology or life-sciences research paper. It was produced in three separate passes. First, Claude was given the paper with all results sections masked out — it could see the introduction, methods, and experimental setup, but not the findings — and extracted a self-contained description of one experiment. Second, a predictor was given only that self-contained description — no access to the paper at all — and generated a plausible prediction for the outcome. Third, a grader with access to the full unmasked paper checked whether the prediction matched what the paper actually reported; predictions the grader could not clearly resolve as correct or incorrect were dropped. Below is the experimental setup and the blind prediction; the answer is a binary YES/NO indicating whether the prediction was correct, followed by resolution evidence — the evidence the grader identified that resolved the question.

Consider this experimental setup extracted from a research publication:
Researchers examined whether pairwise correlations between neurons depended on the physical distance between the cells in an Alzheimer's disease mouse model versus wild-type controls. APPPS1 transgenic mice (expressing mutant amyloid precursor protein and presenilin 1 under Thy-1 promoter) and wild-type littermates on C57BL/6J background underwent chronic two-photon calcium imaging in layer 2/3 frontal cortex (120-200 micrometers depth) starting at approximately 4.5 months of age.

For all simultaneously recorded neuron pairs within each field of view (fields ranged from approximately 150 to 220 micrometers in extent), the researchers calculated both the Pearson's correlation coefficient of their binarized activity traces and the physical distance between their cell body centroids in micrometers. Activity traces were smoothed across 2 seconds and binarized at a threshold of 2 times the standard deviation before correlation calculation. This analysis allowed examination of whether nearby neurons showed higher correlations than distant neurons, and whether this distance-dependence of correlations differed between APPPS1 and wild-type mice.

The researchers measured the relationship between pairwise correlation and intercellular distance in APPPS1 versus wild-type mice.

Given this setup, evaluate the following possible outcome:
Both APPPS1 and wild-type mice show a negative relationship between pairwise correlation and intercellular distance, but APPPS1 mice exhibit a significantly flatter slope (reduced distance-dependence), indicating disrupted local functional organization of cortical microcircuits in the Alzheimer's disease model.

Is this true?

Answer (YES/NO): NO